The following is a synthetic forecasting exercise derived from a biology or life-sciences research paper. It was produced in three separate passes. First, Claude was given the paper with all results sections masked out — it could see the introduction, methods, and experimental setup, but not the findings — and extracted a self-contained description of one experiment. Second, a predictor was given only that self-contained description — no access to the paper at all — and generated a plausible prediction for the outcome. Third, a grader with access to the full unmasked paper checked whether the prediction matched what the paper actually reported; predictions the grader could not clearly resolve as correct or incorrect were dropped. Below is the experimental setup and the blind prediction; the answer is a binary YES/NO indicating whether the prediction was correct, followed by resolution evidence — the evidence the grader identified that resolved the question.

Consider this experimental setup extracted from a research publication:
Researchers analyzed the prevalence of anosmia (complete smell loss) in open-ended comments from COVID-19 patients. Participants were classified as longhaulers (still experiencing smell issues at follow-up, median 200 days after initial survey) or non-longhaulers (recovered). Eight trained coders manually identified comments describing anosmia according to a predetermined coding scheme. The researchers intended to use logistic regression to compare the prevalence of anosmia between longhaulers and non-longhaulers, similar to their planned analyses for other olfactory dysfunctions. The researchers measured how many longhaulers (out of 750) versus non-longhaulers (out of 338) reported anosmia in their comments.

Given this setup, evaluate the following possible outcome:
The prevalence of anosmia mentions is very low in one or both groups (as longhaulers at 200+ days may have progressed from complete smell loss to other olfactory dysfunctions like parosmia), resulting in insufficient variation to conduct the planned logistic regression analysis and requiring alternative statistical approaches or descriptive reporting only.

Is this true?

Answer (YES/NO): YES